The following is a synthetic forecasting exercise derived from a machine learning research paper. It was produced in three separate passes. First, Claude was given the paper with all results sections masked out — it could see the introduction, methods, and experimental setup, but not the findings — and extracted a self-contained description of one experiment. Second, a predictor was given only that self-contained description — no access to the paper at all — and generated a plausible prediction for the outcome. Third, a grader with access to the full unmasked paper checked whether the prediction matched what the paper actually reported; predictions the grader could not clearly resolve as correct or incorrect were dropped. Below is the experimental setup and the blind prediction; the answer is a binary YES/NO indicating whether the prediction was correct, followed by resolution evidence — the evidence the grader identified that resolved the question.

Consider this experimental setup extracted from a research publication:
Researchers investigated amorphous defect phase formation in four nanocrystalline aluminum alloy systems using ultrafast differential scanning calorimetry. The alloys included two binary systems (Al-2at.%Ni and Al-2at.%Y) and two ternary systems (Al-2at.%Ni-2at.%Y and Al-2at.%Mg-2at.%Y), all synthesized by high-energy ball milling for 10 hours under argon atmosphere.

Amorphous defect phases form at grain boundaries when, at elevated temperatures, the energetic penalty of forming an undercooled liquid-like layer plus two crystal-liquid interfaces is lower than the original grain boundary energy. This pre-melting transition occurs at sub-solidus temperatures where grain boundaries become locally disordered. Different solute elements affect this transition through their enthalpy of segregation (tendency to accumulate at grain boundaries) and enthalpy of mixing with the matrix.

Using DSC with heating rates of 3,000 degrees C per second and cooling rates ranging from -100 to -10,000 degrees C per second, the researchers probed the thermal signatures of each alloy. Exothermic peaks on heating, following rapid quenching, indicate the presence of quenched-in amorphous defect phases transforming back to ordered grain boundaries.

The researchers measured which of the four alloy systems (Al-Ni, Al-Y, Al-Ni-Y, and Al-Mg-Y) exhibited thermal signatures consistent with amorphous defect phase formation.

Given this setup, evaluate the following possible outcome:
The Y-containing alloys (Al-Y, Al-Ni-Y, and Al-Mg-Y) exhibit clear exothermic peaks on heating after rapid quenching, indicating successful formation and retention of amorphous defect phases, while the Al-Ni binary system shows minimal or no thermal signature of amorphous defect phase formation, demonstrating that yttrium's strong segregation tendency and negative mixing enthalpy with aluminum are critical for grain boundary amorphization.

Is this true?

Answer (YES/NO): NO